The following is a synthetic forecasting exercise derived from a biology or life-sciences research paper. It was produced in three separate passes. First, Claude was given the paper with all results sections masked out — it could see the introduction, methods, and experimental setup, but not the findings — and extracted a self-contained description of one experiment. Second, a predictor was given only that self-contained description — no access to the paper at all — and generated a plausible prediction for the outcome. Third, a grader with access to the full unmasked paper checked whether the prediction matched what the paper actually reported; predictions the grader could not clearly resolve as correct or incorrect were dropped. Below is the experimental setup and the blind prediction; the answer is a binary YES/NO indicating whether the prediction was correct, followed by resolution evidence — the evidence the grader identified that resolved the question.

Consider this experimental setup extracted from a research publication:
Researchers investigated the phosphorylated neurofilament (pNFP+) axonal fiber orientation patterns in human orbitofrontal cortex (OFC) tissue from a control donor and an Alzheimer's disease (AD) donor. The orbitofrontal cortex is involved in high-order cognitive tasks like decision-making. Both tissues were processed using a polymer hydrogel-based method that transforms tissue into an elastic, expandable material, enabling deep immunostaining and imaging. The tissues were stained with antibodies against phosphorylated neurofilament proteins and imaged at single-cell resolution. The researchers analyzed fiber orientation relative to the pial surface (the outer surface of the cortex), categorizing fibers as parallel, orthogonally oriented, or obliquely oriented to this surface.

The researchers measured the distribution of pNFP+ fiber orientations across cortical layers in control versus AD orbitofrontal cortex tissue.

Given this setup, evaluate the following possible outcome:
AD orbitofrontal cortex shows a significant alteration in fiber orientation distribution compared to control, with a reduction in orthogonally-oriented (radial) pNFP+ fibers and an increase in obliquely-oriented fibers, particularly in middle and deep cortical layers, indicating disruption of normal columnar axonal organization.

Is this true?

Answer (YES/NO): NO